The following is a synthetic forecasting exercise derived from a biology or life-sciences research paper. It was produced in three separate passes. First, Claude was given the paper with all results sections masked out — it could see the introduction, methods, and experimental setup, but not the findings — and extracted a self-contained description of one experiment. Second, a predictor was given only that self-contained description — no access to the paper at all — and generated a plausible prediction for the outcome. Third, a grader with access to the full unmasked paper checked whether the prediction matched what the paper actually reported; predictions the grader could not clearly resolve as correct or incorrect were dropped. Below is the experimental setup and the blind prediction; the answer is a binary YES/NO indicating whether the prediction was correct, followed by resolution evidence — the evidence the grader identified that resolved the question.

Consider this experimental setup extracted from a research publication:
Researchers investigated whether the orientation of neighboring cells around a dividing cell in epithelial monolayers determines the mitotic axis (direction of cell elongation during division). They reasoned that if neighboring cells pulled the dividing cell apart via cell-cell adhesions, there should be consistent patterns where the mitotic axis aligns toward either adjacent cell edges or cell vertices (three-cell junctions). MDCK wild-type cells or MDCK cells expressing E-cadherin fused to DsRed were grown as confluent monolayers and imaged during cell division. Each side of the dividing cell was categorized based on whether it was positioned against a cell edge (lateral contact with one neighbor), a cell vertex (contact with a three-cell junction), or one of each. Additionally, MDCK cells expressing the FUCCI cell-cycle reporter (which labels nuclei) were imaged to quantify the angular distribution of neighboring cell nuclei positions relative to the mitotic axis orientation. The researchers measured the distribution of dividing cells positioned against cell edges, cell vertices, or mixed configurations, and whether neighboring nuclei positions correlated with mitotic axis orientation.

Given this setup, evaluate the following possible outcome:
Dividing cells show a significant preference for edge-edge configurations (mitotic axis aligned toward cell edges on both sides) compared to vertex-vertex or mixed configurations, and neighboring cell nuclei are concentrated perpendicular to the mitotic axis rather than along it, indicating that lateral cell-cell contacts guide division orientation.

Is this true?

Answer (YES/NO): NO